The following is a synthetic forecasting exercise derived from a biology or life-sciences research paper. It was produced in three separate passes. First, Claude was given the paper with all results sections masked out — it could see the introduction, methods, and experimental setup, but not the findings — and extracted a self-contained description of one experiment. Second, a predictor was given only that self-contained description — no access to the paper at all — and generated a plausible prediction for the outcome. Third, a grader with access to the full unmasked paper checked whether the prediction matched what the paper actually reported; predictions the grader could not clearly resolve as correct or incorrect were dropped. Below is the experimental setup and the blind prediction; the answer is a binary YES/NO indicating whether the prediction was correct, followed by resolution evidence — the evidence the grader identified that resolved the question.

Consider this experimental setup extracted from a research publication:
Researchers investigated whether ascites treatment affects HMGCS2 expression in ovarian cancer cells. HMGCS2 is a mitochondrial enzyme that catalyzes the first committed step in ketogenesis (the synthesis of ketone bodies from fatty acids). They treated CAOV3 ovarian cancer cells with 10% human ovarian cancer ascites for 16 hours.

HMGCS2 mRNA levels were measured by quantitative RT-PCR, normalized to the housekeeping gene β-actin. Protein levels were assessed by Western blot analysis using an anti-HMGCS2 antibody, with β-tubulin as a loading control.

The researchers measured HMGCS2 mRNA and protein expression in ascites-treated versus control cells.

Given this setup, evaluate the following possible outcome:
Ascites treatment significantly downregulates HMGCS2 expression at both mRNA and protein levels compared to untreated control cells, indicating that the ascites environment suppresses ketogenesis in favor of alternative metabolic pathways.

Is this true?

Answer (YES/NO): YES